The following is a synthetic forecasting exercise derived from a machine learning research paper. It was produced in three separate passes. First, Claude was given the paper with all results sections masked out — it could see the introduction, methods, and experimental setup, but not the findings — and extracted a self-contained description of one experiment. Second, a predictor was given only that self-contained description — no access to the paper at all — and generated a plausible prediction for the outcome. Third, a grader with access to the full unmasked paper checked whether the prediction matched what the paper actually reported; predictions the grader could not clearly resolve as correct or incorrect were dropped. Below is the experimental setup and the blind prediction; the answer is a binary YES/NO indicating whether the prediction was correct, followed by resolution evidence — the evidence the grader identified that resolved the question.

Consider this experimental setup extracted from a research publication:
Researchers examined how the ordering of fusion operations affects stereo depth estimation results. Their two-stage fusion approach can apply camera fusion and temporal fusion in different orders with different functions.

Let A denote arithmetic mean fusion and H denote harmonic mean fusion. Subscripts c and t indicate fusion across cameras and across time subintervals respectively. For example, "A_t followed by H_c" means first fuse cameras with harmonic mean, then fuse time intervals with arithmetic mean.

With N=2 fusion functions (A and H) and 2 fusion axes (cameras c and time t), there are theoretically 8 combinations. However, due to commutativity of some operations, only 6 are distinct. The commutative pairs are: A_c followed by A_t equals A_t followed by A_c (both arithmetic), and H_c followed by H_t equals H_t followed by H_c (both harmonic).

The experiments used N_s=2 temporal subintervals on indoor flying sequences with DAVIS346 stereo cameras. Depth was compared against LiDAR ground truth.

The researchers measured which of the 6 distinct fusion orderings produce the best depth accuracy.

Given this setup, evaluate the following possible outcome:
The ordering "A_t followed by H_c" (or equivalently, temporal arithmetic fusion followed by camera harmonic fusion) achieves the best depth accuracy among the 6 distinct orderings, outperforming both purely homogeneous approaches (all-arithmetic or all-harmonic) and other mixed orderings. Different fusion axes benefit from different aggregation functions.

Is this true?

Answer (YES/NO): NO